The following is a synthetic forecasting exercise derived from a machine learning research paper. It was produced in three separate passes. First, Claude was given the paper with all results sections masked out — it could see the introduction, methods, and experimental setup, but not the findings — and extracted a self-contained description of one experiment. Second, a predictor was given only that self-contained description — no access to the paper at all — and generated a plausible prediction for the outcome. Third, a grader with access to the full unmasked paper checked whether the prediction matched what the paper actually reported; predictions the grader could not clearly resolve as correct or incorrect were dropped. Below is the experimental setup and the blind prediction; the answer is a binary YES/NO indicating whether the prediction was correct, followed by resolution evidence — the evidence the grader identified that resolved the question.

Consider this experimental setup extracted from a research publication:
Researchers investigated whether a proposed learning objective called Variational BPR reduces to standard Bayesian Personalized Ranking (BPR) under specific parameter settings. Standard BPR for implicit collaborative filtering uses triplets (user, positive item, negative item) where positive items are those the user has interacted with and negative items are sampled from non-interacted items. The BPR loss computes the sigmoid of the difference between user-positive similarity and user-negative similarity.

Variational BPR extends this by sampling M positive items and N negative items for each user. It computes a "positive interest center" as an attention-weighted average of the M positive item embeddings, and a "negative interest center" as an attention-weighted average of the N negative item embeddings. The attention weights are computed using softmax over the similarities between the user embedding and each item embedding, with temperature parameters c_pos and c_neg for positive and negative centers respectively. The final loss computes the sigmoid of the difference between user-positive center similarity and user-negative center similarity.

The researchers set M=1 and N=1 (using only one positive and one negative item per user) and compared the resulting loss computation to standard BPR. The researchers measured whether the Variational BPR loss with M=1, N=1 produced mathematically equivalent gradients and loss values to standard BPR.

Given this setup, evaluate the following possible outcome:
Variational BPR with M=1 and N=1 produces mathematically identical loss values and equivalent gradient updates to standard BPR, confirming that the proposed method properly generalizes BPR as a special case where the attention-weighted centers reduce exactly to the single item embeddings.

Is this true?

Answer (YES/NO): YES